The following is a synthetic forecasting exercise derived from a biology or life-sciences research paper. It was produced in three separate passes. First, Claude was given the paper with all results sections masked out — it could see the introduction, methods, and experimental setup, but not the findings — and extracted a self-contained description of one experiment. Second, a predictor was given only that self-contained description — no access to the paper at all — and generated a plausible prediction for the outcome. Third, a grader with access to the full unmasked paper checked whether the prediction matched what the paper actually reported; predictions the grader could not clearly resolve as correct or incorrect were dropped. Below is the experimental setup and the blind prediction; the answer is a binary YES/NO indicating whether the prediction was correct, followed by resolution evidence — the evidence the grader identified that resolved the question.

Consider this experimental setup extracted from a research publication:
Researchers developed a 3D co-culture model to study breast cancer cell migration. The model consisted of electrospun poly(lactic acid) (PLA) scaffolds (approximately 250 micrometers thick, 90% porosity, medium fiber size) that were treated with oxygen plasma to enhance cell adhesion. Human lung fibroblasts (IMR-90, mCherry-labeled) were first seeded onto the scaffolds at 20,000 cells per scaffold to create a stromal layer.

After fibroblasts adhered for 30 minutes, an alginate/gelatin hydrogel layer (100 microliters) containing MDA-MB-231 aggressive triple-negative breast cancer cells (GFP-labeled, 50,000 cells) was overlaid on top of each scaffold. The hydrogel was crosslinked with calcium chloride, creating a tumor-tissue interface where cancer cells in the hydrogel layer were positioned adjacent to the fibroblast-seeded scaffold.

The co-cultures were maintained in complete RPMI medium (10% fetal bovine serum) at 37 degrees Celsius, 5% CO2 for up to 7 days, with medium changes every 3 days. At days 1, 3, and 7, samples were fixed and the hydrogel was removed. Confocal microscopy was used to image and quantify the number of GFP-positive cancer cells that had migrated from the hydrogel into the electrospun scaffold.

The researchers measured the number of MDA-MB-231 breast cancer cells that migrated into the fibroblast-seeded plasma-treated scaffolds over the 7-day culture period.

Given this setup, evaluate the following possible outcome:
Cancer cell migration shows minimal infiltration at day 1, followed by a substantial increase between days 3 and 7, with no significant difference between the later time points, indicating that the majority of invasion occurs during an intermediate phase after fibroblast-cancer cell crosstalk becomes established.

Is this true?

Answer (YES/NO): NO